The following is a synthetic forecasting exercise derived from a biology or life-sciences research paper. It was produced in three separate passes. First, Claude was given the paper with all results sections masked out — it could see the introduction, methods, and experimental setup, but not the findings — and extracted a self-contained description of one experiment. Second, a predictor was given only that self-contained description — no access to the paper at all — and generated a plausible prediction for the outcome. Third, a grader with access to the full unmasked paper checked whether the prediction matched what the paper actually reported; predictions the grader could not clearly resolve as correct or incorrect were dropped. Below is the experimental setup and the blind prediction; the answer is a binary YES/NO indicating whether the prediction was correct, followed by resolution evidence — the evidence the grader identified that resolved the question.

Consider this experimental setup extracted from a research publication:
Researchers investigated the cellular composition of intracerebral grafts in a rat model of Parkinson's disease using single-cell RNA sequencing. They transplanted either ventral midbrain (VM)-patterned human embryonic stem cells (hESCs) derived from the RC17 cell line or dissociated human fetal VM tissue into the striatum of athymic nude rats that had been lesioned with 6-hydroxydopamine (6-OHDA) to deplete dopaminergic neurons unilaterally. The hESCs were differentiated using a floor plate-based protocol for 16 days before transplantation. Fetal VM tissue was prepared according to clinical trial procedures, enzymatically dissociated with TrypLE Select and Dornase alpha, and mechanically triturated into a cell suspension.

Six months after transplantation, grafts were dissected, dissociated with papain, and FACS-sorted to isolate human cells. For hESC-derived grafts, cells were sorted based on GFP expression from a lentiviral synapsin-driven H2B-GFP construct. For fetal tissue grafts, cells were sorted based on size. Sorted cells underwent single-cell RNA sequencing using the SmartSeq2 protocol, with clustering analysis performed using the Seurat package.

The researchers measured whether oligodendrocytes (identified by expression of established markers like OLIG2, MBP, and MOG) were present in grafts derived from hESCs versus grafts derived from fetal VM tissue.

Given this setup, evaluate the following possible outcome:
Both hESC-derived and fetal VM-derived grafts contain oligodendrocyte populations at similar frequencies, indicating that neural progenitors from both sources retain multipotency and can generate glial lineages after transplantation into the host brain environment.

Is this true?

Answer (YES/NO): NO